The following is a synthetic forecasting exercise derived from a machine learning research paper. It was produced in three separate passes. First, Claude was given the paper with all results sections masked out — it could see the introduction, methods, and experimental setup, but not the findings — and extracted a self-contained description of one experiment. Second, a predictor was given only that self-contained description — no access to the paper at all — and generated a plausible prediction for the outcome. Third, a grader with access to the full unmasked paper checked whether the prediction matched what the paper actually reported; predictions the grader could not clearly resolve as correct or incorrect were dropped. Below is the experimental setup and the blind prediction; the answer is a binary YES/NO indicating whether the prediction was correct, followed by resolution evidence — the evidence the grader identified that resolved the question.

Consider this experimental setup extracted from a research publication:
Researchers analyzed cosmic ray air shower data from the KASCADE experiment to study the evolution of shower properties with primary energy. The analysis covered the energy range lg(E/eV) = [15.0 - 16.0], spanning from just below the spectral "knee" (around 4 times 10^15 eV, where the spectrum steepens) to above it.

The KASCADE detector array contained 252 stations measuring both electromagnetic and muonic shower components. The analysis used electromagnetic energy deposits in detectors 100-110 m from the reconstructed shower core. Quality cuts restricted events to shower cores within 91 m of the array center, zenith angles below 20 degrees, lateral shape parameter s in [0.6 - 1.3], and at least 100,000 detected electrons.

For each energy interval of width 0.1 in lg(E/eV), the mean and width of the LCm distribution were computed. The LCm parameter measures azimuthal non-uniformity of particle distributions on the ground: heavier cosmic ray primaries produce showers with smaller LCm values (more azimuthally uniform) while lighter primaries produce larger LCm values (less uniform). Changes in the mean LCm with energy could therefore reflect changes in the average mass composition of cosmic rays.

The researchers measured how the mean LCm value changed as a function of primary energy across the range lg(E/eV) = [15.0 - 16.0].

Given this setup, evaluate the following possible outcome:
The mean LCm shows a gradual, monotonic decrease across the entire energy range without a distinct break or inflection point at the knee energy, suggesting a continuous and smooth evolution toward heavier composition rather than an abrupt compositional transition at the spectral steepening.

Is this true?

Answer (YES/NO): NO